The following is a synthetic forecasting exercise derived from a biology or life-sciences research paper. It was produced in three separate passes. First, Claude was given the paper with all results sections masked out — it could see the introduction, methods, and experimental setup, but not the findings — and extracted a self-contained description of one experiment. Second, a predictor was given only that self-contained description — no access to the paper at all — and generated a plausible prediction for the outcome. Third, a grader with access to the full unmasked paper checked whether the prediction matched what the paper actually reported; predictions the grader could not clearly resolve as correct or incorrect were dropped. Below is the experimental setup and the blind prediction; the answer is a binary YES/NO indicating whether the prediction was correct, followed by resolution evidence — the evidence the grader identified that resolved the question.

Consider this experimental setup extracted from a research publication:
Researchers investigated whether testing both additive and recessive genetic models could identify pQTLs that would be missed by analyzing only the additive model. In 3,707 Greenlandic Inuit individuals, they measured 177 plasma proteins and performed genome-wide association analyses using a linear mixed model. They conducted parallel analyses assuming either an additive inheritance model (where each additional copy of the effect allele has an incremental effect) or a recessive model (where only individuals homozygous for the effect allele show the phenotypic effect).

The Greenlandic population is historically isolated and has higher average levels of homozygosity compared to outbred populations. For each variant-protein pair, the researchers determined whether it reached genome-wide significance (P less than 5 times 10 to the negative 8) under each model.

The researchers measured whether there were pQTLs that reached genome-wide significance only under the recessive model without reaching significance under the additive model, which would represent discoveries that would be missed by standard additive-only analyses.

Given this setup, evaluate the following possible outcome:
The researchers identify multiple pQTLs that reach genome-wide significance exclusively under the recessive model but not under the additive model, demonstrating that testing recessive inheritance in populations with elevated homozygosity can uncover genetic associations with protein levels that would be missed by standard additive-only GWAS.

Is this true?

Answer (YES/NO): YES